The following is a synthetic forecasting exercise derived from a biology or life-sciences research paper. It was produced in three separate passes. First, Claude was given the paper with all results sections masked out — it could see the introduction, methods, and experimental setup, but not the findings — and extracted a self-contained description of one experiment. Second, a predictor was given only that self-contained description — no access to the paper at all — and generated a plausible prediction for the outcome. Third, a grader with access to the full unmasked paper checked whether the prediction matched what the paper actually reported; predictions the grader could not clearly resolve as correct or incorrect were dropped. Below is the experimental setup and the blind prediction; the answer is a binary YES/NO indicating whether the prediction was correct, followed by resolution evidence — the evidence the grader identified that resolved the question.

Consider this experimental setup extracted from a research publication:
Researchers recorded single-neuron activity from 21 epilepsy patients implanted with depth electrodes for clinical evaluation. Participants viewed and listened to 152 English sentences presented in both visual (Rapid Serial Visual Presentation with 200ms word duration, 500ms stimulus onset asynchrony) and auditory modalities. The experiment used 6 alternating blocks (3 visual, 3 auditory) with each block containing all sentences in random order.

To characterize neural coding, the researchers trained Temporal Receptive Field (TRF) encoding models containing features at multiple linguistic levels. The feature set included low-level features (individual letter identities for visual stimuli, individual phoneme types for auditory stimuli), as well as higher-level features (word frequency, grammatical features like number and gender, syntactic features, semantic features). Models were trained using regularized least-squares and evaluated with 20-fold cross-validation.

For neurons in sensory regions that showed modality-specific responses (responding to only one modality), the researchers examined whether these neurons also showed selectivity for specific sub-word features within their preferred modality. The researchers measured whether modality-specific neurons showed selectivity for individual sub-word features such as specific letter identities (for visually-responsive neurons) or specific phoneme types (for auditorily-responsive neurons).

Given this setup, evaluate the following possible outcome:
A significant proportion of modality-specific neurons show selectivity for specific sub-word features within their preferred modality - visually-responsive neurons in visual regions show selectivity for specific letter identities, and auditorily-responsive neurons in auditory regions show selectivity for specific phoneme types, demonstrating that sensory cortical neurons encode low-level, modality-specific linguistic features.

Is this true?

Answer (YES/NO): YES